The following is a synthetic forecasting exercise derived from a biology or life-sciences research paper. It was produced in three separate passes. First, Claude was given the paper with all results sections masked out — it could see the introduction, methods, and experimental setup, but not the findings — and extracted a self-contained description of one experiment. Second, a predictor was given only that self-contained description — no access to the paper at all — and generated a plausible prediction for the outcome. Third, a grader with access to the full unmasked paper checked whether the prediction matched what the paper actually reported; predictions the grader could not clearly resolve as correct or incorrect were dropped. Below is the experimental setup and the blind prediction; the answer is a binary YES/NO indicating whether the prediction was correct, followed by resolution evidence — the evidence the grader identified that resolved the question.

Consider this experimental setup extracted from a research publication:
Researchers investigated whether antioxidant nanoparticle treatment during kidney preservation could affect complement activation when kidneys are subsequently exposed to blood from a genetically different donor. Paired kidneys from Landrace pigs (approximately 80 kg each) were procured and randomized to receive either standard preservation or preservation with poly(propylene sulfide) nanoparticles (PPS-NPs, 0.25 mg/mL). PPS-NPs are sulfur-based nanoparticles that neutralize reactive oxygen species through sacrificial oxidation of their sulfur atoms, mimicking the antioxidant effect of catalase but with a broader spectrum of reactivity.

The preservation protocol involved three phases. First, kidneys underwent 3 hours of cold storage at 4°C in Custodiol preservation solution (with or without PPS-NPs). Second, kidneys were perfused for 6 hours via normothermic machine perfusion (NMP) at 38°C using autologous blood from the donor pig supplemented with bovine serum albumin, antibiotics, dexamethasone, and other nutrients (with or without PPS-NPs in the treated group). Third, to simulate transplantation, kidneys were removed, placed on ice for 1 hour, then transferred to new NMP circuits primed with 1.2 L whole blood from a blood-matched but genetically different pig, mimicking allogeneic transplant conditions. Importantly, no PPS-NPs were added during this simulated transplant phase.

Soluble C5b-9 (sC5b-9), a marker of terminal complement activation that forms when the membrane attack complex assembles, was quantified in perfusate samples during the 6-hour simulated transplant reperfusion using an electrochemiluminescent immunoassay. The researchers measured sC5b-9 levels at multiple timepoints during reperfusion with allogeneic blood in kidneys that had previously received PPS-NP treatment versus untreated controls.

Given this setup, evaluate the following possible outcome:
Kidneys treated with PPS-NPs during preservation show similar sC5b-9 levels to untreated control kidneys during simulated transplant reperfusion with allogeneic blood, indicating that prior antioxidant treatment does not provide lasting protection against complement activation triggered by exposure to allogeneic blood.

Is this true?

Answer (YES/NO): NO